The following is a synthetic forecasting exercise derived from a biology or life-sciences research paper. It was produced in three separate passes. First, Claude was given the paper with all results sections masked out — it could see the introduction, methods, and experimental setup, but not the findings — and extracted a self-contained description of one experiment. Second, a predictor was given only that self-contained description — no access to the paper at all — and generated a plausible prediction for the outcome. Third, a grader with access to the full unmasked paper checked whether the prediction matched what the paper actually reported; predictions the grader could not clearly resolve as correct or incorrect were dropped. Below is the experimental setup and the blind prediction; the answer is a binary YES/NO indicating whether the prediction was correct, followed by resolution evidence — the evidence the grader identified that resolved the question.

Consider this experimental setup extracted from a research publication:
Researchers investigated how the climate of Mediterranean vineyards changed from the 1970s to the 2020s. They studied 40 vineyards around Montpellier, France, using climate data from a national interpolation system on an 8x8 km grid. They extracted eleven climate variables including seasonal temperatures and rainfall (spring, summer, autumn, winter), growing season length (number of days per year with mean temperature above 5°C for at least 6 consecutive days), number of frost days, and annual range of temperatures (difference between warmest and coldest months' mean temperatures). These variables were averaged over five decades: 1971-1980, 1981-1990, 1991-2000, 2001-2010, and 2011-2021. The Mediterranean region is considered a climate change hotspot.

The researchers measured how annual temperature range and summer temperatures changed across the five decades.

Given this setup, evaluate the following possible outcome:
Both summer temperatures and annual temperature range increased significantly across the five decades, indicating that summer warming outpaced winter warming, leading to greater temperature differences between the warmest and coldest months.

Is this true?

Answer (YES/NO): YES